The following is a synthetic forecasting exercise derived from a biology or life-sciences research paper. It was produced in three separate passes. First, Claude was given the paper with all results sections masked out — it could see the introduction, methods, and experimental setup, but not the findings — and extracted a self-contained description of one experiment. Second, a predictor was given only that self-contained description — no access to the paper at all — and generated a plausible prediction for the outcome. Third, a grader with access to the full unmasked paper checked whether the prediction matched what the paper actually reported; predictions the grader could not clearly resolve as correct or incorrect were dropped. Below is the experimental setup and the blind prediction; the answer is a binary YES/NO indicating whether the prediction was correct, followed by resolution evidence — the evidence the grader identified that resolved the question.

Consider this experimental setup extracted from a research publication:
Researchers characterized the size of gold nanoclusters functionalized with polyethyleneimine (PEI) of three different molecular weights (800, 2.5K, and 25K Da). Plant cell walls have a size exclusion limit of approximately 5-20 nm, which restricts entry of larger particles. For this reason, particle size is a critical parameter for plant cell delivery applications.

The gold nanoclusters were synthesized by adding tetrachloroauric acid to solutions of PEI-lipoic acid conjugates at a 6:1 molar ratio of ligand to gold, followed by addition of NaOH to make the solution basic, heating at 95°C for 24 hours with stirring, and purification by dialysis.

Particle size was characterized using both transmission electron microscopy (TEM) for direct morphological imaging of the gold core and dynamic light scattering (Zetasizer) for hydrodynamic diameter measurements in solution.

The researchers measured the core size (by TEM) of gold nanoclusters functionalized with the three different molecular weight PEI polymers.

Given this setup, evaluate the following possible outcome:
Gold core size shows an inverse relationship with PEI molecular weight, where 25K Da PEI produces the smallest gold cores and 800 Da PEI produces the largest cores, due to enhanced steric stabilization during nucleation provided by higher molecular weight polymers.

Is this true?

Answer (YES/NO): NO